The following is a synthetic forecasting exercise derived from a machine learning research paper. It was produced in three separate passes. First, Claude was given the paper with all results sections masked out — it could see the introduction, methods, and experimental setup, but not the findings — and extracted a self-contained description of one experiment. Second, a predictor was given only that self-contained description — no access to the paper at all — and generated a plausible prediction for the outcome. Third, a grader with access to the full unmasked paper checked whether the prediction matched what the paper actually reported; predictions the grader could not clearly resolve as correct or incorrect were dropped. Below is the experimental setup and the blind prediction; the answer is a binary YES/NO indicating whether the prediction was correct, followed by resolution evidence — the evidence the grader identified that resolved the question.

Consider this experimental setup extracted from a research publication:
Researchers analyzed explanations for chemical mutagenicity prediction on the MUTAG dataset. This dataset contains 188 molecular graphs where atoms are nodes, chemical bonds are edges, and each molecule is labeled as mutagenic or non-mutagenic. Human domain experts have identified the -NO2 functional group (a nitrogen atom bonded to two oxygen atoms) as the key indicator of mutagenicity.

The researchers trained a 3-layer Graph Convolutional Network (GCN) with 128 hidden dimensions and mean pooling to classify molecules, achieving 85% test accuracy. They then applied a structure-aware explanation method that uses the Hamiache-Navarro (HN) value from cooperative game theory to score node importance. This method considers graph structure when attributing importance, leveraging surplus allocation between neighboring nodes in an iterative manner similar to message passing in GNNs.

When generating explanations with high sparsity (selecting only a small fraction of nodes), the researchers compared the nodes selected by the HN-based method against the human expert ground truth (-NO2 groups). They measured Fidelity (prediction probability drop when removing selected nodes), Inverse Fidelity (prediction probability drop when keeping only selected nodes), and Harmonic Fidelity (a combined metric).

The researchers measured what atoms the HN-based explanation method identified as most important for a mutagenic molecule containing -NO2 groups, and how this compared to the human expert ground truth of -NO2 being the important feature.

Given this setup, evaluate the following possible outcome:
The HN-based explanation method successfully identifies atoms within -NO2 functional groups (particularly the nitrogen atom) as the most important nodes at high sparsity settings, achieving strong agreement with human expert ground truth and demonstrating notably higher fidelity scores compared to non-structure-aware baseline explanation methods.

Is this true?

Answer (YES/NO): NO